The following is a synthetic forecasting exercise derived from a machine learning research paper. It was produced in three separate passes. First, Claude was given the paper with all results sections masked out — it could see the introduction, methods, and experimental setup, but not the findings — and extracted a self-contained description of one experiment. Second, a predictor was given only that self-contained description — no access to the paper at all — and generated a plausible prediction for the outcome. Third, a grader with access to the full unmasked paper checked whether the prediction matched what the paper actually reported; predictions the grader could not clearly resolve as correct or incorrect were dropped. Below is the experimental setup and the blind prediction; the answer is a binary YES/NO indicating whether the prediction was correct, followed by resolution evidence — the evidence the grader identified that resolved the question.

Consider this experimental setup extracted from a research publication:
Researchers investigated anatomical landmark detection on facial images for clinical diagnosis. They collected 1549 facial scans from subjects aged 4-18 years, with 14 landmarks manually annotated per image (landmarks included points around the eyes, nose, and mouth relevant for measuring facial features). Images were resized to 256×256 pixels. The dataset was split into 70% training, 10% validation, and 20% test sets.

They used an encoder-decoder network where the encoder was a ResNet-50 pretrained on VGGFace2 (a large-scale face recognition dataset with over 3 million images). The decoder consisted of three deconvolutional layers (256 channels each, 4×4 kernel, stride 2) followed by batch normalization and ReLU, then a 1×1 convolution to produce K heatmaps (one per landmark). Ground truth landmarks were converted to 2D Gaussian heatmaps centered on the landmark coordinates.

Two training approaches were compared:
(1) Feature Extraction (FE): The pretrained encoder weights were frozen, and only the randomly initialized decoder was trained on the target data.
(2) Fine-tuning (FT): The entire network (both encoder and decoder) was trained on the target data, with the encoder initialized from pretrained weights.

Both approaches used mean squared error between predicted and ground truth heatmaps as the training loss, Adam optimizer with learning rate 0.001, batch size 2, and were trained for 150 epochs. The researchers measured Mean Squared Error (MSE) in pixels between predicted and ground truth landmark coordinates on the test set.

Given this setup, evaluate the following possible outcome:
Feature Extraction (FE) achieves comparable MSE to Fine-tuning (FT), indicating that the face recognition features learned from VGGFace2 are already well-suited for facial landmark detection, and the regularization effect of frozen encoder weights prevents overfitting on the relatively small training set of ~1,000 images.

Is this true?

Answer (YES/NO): NO